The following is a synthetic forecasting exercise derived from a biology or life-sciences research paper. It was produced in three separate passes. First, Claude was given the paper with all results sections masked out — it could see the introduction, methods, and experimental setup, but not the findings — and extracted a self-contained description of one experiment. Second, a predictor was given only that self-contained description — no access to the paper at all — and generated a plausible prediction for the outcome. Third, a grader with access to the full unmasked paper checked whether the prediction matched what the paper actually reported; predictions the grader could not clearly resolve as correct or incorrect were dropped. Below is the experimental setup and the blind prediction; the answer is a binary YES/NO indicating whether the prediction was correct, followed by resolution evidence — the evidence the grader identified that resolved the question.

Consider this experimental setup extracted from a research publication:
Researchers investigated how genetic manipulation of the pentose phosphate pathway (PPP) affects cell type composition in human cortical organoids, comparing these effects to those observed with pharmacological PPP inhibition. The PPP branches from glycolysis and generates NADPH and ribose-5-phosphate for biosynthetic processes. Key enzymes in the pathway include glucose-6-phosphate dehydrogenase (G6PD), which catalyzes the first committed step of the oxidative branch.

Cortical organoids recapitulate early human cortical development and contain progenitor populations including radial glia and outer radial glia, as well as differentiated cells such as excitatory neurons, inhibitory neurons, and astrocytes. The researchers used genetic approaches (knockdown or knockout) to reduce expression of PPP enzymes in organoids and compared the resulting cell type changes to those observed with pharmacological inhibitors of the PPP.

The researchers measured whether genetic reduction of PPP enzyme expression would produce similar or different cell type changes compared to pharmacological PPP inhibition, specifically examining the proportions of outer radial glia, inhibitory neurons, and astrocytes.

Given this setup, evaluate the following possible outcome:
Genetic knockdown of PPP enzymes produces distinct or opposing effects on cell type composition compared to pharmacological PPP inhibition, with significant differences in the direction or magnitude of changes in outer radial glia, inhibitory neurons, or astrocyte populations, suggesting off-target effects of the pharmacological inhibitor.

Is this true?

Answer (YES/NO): NO